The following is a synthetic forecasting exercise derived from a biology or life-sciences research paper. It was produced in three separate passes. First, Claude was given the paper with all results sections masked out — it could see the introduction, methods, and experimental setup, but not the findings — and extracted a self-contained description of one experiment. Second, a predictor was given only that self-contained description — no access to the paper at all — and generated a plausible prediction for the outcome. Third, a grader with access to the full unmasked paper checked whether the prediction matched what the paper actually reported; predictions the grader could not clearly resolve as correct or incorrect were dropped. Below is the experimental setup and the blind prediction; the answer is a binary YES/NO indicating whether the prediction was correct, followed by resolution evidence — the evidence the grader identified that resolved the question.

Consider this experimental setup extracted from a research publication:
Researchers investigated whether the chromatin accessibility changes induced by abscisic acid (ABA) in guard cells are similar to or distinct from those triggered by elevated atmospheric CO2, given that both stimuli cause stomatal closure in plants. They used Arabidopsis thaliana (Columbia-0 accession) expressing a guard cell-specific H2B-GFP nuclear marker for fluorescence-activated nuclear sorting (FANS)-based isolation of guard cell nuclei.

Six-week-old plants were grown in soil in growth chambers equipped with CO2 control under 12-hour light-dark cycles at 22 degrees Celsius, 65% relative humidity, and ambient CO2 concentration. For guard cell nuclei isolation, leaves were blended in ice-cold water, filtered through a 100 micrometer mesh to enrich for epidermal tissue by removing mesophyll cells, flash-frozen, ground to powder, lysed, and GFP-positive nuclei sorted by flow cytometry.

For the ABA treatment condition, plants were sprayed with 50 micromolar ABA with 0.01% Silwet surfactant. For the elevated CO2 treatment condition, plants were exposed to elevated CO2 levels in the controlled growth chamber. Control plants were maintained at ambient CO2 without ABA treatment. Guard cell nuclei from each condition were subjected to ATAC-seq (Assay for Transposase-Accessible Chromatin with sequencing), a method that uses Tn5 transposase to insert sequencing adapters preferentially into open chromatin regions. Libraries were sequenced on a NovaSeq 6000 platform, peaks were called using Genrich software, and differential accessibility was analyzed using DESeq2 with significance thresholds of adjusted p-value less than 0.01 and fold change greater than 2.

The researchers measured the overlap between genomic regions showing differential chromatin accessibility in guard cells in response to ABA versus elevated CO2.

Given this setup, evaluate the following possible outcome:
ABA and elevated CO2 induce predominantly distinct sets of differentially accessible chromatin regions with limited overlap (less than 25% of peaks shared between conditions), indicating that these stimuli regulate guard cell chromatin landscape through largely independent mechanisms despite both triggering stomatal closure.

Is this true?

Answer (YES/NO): YES